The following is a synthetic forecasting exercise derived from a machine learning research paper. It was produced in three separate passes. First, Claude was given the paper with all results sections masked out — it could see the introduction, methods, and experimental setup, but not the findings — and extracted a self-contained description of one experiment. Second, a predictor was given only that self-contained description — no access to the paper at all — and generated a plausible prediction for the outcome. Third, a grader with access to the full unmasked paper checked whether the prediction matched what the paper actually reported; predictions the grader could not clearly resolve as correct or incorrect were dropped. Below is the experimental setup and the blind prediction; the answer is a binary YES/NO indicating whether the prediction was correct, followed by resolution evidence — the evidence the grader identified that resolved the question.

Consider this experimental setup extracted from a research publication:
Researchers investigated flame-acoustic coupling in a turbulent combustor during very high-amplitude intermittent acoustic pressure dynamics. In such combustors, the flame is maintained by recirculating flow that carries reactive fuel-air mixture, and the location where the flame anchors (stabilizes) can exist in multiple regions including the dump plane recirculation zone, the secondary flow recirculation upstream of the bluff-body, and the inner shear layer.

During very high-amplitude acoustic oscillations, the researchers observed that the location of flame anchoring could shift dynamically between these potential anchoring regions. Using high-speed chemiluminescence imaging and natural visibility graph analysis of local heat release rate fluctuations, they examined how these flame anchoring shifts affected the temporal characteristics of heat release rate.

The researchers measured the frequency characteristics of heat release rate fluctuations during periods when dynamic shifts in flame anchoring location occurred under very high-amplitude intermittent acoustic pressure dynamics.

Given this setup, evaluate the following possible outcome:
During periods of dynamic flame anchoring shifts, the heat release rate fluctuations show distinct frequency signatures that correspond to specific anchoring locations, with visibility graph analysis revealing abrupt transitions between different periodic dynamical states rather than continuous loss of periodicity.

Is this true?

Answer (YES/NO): NO